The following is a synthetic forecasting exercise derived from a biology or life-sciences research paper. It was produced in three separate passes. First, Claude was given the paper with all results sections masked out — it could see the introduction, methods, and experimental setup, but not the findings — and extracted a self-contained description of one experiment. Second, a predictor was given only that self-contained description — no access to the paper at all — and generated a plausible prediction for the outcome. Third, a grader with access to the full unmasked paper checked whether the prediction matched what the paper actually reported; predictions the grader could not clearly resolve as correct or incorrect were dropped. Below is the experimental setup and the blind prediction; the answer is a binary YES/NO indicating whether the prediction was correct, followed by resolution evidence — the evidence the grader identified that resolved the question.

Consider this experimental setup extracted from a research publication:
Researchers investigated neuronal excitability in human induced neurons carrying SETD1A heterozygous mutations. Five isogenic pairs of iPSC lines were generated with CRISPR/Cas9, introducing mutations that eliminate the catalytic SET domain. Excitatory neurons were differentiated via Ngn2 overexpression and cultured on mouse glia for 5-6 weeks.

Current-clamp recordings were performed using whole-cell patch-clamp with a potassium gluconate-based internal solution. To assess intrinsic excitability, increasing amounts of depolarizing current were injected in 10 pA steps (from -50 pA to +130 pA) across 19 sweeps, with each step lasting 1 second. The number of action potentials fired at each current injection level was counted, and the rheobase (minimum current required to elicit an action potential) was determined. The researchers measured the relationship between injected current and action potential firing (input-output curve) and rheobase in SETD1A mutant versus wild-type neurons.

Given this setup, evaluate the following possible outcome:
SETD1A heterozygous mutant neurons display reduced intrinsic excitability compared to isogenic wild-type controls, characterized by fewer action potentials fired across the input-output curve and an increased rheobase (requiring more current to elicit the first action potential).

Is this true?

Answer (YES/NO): NO